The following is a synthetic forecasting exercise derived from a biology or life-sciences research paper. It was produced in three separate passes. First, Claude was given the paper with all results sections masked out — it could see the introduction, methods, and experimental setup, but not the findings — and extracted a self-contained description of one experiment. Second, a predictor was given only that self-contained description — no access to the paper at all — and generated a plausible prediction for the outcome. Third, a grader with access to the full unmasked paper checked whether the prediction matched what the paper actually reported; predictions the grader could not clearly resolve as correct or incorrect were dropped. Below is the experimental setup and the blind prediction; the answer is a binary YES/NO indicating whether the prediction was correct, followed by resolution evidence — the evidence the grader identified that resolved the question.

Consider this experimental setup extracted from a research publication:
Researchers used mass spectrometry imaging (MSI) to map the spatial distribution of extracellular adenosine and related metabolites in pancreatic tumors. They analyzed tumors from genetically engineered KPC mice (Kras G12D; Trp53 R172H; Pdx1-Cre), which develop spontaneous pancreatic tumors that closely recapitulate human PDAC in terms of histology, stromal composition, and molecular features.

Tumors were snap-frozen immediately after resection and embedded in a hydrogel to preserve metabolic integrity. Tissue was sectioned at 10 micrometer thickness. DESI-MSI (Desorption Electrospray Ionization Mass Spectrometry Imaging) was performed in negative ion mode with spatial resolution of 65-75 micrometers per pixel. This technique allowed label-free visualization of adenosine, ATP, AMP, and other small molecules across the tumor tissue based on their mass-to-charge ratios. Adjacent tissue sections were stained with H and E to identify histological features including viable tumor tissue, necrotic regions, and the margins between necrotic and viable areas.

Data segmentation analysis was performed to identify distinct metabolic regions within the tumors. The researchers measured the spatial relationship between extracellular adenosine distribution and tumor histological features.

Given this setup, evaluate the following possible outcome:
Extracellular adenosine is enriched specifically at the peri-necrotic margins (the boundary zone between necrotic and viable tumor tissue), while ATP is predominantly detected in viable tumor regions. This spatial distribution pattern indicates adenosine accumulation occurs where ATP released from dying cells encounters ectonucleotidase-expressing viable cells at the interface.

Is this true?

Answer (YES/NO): YES